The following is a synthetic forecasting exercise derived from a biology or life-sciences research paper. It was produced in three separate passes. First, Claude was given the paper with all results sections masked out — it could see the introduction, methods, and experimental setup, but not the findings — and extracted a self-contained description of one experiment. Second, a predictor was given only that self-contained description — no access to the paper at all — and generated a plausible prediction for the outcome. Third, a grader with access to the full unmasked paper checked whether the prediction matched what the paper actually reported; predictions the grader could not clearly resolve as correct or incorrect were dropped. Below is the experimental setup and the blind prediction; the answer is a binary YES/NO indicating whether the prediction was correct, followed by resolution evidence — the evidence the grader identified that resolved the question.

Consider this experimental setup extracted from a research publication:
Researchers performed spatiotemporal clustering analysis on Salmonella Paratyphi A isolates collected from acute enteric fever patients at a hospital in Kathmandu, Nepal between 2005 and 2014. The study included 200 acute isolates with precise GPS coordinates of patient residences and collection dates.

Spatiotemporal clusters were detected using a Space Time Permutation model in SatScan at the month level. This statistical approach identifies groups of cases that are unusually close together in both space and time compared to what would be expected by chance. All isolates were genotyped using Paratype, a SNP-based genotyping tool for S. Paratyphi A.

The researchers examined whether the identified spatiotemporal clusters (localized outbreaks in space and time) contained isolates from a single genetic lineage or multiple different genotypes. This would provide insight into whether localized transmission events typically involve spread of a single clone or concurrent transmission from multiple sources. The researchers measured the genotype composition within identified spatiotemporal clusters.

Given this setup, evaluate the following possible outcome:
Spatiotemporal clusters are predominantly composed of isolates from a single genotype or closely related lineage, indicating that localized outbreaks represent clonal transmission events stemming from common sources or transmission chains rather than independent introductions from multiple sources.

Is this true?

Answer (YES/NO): NO